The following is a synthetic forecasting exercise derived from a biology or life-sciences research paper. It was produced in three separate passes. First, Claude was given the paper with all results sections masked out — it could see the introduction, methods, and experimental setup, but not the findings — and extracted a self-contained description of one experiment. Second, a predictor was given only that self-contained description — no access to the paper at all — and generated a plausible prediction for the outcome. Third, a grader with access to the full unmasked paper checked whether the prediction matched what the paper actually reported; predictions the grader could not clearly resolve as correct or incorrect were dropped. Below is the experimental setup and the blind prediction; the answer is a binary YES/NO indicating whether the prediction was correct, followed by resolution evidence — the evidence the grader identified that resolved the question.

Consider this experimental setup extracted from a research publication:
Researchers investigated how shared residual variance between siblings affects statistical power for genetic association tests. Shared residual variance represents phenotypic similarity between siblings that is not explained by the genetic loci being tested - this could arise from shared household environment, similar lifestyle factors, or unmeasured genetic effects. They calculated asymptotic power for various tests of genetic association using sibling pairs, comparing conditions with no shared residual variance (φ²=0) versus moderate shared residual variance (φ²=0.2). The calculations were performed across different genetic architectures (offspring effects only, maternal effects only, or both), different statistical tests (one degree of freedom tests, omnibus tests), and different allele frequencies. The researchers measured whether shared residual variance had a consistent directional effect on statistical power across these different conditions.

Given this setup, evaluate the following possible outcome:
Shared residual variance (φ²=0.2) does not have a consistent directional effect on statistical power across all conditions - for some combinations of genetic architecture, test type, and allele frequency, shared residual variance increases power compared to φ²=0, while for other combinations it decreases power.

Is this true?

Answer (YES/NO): YES